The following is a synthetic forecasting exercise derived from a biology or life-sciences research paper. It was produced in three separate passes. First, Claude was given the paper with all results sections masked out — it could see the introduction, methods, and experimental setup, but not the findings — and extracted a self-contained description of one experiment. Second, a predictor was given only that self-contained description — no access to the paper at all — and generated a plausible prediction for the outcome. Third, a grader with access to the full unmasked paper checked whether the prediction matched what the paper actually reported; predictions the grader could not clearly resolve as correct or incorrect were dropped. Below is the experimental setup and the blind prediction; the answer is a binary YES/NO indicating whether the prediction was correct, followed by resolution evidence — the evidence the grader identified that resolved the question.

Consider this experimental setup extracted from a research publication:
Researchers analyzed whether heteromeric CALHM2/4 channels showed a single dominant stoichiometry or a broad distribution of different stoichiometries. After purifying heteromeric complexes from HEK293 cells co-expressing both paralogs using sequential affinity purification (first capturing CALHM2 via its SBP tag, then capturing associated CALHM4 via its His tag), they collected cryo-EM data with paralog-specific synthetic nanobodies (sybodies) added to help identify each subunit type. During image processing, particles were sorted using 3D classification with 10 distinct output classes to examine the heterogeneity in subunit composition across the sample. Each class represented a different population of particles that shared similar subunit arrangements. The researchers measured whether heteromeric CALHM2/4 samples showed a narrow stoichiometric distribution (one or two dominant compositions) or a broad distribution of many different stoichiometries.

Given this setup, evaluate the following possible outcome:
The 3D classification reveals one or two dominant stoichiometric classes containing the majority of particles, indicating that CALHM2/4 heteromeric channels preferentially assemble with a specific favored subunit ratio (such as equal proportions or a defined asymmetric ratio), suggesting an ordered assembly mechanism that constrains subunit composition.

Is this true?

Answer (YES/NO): NO